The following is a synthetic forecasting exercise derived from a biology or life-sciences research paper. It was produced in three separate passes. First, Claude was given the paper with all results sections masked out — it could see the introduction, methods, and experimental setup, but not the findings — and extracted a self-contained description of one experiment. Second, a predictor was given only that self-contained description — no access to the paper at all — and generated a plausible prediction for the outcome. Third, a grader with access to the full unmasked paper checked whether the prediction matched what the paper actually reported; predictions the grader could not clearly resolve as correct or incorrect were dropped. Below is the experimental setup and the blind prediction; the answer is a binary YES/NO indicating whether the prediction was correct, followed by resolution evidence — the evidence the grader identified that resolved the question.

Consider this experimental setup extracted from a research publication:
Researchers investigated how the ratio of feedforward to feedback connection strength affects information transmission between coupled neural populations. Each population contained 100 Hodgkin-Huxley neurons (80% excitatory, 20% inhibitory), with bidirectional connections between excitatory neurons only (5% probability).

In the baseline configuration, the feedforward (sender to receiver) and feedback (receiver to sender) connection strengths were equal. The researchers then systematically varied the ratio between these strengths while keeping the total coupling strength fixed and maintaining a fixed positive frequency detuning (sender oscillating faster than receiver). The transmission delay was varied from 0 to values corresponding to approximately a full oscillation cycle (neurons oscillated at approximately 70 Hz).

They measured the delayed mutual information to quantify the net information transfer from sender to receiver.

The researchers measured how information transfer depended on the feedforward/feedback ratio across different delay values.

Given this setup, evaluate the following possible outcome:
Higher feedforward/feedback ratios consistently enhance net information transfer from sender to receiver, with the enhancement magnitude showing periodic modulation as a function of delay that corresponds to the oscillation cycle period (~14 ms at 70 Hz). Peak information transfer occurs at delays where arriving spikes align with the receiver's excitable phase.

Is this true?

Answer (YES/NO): NO